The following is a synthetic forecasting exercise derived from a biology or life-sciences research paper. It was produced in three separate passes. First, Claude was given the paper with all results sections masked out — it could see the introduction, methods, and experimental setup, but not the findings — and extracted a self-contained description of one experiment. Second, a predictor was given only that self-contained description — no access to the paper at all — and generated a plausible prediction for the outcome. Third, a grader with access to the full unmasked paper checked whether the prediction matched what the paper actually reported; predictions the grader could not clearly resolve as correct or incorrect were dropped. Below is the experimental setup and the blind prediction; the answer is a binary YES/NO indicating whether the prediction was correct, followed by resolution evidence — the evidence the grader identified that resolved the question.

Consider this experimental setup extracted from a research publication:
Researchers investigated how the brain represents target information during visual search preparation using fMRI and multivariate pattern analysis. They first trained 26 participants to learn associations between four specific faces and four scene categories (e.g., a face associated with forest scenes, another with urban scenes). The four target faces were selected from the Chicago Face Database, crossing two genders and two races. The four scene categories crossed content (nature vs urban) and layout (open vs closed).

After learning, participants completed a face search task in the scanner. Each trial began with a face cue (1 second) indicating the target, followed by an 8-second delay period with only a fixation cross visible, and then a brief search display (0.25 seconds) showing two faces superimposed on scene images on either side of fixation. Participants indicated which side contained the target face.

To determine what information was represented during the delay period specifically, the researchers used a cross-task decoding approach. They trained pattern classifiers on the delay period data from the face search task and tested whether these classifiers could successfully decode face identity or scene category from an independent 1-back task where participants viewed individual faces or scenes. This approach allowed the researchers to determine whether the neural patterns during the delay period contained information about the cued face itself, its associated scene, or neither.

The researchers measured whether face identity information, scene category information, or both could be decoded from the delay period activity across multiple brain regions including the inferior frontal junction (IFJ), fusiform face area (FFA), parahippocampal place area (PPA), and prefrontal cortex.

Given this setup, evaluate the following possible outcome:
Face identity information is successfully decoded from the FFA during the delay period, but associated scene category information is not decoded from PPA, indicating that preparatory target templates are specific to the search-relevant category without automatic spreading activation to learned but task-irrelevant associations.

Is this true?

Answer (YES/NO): NO